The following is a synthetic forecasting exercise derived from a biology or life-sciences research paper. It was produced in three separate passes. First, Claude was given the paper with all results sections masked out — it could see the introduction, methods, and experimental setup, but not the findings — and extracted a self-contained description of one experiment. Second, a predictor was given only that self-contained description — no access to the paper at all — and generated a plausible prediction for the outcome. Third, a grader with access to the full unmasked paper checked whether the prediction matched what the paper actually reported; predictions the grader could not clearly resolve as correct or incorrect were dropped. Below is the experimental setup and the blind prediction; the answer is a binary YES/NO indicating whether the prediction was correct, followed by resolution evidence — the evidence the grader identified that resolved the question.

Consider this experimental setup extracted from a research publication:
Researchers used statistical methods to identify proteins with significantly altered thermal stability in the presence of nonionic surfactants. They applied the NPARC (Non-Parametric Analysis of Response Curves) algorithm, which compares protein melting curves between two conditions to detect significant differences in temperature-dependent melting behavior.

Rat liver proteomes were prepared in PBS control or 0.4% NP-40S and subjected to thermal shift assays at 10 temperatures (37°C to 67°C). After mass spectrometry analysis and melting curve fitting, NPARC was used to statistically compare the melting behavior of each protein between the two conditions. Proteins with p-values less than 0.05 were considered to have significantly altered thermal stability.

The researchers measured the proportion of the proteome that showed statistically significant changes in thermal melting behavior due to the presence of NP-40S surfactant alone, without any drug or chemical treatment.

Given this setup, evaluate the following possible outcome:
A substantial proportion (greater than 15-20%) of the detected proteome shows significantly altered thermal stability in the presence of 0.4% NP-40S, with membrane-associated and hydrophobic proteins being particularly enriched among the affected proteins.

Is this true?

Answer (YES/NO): NO